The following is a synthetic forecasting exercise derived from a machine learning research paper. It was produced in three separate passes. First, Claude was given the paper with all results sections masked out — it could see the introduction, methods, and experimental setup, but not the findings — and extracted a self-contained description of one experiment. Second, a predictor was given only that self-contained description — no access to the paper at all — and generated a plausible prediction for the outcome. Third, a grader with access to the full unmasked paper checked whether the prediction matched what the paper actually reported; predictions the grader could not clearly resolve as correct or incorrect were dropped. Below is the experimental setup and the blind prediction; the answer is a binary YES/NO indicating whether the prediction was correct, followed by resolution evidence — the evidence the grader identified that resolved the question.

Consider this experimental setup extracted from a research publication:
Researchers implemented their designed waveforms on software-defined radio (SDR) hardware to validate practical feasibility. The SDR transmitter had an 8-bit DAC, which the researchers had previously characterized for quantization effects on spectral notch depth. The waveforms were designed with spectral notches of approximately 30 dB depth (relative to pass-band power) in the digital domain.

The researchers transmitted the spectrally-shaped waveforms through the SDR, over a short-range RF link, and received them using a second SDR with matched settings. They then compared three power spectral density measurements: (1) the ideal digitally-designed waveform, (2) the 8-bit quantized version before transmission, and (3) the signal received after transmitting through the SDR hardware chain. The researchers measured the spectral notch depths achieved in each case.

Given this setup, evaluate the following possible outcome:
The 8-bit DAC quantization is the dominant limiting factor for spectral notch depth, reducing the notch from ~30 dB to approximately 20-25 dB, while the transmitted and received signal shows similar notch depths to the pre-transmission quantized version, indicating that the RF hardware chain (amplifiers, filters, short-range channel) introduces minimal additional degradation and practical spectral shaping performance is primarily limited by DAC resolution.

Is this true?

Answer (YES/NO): NO